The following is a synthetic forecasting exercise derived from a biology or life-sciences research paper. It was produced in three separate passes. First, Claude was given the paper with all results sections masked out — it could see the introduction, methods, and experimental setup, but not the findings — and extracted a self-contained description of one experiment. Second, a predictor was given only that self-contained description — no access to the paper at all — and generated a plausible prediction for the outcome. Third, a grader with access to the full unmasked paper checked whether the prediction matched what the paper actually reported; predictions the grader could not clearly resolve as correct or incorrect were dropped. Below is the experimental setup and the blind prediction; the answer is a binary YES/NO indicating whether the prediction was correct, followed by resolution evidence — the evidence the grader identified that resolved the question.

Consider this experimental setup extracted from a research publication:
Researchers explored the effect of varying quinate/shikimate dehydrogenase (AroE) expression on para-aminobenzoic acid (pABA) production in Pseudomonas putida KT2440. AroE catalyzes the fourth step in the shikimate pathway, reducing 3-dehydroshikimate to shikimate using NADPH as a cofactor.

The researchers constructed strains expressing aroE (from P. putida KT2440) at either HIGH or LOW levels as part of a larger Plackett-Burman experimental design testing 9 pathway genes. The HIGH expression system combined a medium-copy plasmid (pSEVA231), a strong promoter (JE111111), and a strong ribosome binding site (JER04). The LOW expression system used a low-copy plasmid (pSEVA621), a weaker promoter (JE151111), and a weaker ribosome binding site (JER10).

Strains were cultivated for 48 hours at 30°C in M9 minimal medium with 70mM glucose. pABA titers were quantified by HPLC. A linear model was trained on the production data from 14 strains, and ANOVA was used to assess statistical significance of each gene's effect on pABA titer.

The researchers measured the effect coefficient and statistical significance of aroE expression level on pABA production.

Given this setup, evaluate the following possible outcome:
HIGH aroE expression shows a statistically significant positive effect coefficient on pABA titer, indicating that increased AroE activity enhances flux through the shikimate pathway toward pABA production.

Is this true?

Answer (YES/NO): YES